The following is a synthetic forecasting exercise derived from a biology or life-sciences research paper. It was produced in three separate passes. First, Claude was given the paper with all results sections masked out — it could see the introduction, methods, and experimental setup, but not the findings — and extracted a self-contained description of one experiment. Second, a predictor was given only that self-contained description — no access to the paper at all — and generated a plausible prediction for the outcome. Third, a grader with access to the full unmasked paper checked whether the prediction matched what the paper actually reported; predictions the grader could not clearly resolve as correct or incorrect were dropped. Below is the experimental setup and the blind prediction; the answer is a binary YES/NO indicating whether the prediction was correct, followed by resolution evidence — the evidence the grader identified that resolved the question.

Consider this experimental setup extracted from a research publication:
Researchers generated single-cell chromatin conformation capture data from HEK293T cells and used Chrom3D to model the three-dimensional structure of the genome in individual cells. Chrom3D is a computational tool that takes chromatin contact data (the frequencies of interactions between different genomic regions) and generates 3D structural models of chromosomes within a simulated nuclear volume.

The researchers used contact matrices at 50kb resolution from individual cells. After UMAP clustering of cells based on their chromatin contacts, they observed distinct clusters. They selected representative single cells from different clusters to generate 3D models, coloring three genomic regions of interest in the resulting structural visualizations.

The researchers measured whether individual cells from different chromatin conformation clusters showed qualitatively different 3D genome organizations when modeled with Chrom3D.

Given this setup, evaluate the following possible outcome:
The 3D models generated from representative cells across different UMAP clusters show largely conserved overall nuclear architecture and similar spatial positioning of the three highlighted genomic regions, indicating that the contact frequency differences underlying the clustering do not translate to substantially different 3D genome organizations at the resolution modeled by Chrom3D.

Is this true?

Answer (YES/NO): NO